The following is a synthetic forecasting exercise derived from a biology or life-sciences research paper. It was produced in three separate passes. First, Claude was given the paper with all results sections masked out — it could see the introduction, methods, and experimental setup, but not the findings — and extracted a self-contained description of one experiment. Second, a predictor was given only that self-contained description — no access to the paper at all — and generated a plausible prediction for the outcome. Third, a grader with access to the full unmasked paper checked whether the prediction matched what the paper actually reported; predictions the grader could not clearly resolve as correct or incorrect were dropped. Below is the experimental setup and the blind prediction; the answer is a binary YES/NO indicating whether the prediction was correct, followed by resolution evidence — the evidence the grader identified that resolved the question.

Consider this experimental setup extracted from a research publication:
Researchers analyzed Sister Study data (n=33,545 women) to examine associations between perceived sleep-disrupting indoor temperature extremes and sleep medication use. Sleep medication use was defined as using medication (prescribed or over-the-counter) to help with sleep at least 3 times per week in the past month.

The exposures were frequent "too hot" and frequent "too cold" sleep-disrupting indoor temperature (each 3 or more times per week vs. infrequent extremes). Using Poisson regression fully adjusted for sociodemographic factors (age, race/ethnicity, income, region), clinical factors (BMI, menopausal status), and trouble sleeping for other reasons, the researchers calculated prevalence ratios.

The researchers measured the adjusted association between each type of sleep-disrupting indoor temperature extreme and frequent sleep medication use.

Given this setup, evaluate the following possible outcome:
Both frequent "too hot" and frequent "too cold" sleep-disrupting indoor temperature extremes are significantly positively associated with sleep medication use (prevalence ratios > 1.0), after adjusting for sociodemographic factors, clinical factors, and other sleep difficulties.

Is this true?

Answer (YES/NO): YES